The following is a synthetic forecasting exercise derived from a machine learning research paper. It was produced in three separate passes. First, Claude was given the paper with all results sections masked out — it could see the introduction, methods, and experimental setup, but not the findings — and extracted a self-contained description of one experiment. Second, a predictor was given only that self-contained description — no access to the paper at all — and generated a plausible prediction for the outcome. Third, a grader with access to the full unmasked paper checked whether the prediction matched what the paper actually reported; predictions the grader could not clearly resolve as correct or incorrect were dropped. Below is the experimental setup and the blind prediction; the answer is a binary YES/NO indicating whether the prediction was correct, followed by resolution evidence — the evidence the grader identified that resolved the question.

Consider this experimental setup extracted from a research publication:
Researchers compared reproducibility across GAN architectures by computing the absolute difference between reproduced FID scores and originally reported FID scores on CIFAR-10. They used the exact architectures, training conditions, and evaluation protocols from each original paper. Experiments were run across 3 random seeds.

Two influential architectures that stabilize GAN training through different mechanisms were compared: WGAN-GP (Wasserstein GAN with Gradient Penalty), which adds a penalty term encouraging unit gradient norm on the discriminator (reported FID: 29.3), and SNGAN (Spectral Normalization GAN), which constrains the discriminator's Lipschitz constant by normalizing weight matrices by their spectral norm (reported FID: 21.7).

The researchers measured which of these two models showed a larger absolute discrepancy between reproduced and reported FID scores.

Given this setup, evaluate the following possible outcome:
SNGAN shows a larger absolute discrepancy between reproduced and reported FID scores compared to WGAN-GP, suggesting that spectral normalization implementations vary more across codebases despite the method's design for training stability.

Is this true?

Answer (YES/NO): NO